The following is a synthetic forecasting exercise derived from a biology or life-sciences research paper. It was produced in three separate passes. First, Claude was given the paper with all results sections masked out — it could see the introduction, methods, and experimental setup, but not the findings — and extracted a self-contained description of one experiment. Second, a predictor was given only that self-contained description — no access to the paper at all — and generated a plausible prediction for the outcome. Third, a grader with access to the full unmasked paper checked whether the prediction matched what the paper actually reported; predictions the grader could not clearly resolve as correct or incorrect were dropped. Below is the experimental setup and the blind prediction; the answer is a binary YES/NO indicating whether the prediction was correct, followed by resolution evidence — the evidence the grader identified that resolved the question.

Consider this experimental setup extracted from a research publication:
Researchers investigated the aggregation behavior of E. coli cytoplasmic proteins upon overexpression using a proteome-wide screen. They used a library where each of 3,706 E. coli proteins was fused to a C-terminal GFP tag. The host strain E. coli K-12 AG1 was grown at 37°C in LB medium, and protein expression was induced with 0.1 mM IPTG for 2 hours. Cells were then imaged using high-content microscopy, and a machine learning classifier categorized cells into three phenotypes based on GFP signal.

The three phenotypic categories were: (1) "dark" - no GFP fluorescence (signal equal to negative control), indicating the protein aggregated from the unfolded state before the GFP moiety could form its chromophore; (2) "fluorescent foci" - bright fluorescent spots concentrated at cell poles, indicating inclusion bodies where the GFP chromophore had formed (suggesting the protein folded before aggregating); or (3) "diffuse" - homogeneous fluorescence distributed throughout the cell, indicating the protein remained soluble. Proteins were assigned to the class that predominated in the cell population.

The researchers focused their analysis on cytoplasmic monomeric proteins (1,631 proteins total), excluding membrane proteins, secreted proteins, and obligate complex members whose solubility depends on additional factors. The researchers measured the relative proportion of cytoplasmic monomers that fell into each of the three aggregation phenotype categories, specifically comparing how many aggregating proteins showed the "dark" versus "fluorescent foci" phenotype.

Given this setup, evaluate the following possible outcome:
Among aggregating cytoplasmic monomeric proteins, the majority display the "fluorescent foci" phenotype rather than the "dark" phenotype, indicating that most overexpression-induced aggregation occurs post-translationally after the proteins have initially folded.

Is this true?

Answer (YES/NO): YES